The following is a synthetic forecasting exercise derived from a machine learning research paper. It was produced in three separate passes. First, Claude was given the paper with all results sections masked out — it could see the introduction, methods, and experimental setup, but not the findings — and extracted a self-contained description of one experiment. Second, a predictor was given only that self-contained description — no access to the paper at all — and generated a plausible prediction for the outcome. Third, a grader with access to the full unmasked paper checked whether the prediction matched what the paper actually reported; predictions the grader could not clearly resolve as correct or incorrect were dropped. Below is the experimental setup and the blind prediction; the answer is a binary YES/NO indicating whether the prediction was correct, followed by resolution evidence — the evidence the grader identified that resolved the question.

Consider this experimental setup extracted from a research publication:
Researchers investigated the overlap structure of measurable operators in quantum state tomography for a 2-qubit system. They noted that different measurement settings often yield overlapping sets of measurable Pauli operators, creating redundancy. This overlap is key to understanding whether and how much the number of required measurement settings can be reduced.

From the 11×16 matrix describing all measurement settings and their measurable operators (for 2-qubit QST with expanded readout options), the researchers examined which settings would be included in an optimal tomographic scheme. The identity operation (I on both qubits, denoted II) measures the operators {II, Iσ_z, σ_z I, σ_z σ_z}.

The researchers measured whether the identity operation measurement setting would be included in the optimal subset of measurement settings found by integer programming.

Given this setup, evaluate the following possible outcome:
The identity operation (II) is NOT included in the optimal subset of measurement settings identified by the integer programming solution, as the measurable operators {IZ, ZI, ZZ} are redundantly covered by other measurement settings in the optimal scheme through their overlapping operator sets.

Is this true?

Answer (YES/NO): YES